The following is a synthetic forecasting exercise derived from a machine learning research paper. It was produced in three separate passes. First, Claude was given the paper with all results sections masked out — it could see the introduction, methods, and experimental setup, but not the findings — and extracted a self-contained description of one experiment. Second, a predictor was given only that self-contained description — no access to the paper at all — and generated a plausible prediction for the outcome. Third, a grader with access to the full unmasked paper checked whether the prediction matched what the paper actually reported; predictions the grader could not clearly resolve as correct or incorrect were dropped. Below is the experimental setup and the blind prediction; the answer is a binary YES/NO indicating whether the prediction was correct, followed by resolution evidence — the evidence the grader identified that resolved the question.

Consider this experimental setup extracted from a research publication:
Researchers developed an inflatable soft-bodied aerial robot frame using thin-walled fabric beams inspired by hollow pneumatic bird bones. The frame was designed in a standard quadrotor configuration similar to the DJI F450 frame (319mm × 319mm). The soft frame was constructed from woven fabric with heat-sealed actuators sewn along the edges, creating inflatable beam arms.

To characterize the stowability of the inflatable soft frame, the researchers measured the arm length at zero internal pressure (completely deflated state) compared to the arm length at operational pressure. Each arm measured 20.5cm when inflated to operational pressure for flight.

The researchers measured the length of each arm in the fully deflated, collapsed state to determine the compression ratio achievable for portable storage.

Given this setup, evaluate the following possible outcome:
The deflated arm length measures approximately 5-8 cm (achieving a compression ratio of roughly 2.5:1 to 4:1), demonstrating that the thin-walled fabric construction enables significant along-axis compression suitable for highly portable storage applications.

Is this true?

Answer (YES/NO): NO